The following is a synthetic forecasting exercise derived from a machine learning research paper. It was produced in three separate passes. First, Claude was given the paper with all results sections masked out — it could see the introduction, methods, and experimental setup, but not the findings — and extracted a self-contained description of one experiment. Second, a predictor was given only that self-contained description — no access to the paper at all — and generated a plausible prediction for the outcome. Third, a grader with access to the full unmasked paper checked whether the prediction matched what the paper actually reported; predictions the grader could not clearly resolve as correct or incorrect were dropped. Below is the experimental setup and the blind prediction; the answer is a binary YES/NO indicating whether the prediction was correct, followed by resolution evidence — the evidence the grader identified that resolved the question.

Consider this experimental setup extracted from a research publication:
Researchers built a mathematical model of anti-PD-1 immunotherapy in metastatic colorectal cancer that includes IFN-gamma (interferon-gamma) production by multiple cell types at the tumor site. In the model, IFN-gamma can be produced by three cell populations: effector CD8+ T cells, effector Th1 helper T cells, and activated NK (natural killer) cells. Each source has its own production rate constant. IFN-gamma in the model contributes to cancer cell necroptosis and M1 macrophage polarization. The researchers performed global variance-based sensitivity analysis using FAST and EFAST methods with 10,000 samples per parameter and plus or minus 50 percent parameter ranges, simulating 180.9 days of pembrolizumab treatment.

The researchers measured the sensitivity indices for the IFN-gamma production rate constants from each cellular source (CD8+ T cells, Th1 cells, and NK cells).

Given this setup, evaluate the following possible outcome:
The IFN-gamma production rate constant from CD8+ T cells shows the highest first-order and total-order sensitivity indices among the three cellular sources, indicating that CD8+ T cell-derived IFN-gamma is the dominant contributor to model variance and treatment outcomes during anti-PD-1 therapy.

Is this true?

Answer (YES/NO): NO